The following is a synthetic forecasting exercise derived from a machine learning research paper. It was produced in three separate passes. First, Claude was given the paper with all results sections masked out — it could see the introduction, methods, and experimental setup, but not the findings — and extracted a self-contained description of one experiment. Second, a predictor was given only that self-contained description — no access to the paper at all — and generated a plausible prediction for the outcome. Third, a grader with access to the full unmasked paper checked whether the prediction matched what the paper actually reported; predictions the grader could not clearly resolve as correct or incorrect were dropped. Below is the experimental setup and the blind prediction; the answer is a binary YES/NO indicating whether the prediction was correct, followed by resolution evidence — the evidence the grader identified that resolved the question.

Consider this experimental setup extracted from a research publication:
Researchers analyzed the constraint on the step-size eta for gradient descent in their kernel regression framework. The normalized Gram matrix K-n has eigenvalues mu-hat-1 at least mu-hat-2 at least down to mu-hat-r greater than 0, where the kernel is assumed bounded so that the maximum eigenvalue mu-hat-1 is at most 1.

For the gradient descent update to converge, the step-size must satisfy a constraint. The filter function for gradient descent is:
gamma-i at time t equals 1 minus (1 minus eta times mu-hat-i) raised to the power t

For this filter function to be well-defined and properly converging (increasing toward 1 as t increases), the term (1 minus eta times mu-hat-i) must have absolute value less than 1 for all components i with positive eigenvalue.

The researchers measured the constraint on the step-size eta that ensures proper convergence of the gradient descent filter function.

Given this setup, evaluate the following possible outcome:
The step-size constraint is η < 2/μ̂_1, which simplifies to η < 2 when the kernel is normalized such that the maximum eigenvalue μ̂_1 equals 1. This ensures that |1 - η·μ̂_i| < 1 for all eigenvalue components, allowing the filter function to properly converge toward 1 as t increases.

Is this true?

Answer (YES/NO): NO